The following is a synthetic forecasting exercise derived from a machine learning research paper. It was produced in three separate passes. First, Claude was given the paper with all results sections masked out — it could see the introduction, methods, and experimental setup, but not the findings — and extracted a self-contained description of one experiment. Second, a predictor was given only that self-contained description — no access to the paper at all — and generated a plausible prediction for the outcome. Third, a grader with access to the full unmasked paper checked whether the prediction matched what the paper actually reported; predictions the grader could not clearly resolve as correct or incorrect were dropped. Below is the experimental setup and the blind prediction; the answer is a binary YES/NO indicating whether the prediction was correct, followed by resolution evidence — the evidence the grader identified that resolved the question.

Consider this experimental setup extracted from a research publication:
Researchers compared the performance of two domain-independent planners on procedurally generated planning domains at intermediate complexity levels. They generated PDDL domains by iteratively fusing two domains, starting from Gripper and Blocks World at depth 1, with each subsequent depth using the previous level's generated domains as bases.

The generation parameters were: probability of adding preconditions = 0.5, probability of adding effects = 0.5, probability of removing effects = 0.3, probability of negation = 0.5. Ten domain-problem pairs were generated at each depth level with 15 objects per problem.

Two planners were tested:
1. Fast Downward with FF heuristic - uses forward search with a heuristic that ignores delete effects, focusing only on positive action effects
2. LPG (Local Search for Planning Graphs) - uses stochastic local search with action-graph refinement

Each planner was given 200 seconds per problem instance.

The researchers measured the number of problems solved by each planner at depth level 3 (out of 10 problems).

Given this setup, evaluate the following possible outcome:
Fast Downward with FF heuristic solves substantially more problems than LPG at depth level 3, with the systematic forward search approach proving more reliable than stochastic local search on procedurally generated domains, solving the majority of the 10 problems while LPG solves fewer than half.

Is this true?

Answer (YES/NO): NO